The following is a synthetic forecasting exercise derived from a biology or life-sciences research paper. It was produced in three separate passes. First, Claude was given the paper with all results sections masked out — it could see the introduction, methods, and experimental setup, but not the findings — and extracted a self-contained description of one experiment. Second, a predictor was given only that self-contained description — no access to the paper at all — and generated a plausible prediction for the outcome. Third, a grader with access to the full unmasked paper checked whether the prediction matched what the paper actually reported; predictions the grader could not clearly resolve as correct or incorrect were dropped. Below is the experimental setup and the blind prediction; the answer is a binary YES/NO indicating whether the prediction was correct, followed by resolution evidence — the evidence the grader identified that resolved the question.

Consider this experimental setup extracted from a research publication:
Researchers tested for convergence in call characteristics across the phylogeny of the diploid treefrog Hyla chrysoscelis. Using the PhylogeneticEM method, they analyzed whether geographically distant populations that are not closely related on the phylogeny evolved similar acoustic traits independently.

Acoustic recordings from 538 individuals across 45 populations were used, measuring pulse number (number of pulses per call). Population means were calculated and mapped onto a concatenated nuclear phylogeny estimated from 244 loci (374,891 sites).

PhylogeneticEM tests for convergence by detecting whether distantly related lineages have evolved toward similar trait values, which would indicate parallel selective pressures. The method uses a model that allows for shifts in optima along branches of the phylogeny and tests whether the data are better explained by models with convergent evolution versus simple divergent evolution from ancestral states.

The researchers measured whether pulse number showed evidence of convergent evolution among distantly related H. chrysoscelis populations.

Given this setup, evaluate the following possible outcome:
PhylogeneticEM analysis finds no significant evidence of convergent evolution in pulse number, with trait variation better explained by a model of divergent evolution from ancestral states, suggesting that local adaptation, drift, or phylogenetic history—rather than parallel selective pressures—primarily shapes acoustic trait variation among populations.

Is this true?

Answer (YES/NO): YES